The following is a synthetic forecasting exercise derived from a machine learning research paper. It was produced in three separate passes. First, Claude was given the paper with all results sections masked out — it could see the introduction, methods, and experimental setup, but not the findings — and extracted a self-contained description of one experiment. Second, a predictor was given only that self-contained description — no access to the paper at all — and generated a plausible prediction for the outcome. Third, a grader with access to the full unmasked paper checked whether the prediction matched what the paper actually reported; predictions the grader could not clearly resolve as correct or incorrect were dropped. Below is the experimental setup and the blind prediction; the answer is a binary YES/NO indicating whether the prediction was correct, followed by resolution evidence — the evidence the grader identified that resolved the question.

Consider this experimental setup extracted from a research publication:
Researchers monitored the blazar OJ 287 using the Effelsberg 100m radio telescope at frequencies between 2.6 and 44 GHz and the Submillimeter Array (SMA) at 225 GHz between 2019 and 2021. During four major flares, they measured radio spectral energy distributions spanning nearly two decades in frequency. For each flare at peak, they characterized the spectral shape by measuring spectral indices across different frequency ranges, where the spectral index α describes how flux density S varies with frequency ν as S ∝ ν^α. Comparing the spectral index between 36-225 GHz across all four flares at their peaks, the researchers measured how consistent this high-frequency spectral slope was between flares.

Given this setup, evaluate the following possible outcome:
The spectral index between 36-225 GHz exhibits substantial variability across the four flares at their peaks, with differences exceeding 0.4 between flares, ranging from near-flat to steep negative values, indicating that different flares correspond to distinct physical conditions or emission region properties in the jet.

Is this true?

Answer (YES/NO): NO